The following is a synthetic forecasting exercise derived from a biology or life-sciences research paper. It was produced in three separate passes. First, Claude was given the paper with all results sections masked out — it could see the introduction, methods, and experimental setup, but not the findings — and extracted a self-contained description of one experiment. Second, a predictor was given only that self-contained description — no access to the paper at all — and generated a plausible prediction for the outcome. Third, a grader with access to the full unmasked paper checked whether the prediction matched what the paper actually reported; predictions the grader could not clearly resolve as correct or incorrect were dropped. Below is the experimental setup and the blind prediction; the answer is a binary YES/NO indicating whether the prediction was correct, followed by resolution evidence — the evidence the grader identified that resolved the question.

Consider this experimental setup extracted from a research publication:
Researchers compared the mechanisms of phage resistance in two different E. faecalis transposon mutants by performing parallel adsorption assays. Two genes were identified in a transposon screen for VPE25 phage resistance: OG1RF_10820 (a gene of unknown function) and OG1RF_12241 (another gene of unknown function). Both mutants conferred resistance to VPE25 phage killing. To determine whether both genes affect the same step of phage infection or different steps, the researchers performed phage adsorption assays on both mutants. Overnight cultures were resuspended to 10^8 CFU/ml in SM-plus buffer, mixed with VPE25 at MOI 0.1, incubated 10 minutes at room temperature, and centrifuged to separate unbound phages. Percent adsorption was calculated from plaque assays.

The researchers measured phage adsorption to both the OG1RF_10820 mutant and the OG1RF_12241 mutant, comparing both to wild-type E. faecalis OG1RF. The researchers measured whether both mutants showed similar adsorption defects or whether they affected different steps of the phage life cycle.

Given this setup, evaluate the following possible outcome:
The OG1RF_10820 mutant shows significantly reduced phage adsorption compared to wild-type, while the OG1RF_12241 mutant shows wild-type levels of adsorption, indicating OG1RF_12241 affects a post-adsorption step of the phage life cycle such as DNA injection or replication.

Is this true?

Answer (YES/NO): YES